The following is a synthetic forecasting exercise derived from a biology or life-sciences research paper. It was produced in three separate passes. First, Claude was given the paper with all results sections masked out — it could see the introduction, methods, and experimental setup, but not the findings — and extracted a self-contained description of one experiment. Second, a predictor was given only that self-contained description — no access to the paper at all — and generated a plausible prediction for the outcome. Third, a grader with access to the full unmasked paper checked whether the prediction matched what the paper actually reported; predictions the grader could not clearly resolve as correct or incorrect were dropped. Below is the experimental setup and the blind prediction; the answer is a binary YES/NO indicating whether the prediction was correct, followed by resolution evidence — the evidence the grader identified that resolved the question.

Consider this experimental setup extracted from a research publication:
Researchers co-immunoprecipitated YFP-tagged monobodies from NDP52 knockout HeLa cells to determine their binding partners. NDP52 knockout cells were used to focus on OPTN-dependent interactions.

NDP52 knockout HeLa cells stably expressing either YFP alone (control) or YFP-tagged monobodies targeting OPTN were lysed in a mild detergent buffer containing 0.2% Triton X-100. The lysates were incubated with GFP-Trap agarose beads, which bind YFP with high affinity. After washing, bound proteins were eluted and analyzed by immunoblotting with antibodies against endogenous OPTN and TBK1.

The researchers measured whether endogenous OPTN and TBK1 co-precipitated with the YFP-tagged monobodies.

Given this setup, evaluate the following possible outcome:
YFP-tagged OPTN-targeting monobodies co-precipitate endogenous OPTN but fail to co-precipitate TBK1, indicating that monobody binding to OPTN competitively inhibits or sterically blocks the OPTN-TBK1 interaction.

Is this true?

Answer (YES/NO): NO